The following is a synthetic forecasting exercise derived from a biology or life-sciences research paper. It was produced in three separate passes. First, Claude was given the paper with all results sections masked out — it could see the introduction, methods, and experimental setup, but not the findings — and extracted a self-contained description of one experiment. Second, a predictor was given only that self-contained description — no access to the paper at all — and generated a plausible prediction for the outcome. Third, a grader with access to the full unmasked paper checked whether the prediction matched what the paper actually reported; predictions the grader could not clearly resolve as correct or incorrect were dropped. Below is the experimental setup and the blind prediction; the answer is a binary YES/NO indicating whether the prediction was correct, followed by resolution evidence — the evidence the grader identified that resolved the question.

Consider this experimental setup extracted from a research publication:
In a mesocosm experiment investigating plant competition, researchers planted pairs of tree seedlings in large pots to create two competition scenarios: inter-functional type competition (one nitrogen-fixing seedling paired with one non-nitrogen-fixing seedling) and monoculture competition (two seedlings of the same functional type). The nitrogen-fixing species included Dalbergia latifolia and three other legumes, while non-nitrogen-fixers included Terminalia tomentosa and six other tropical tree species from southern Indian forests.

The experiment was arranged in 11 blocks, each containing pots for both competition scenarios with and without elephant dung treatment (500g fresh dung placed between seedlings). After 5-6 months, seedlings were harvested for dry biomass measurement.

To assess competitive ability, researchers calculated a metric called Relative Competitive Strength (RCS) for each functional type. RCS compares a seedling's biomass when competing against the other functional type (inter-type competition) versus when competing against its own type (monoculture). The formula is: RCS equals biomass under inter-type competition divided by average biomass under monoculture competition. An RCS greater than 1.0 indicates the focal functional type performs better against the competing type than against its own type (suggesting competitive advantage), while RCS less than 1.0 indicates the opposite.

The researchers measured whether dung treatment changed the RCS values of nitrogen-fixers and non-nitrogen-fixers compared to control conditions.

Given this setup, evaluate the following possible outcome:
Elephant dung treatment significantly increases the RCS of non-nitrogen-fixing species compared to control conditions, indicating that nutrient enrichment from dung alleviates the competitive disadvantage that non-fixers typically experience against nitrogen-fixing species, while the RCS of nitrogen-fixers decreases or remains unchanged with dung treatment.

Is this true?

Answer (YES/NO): NO